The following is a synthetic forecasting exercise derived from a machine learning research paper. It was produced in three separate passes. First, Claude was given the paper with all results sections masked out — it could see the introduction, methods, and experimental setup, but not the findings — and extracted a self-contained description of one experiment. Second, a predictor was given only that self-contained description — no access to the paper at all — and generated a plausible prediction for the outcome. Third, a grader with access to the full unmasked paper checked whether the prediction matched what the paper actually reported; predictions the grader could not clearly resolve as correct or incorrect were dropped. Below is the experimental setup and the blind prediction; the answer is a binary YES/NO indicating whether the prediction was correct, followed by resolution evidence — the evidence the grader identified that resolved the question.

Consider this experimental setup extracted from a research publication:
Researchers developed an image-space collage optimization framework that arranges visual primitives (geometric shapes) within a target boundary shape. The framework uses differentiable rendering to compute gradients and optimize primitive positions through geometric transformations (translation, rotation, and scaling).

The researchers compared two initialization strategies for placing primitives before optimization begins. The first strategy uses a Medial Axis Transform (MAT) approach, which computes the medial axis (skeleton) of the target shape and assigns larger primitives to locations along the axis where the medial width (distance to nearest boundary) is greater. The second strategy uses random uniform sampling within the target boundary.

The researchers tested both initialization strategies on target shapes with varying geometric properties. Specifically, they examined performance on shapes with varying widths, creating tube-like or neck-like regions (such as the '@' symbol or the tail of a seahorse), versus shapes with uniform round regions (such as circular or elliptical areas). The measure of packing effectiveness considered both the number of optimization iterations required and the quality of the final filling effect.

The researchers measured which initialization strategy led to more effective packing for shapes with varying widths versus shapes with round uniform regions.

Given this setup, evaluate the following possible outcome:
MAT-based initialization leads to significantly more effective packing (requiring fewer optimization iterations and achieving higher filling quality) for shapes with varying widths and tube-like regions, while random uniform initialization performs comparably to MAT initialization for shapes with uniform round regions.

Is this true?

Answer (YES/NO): NO